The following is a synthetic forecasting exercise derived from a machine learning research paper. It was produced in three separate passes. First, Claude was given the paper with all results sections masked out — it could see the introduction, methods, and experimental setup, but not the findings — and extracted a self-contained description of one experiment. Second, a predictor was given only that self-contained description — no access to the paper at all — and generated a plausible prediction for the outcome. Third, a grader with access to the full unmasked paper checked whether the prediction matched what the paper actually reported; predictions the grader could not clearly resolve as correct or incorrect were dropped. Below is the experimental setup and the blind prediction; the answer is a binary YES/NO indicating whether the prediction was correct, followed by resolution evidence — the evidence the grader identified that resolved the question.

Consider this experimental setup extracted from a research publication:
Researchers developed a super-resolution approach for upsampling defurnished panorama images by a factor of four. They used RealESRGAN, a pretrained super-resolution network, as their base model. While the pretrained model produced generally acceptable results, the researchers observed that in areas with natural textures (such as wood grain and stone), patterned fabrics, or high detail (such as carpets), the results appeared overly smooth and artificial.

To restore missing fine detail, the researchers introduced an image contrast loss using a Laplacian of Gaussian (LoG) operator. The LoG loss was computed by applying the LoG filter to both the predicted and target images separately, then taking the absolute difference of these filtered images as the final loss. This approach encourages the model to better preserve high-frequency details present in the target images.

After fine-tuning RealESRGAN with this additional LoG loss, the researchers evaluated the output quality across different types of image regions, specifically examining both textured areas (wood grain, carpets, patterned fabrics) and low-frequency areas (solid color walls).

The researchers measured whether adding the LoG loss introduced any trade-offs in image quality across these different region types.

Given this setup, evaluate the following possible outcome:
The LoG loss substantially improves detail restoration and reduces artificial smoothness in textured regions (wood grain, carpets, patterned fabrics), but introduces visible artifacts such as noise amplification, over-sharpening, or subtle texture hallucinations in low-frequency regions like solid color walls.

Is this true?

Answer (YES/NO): YES